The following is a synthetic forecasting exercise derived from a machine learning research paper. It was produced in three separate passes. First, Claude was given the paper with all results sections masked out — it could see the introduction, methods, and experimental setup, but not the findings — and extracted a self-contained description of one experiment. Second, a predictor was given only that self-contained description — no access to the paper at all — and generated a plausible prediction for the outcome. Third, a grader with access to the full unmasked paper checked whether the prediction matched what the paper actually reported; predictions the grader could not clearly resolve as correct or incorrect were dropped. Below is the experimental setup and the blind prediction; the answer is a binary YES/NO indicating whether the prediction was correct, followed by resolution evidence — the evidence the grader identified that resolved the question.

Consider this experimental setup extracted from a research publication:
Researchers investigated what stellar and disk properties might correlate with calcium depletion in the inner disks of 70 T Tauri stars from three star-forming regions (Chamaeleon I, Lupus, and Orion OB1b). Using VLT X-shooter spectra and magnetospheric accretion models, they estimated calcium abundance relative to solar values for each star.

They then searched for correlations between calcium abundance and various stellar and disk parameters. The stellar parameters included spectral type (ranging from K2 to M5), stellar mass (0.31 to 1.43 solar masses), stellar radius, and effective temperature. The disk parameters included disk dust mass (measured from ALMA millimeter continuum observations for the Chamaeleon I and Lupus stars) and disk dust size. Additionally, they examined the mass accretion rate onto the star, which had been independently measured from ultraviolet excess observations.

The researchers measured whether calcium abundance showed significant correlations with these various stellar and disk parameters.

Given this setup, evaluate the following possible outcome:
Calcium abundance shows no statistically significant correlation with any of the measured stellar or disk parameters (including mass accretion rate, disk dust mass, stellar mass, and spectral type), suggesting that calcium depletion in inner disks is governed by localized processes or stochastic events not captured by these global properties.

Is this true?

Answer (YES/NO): NO